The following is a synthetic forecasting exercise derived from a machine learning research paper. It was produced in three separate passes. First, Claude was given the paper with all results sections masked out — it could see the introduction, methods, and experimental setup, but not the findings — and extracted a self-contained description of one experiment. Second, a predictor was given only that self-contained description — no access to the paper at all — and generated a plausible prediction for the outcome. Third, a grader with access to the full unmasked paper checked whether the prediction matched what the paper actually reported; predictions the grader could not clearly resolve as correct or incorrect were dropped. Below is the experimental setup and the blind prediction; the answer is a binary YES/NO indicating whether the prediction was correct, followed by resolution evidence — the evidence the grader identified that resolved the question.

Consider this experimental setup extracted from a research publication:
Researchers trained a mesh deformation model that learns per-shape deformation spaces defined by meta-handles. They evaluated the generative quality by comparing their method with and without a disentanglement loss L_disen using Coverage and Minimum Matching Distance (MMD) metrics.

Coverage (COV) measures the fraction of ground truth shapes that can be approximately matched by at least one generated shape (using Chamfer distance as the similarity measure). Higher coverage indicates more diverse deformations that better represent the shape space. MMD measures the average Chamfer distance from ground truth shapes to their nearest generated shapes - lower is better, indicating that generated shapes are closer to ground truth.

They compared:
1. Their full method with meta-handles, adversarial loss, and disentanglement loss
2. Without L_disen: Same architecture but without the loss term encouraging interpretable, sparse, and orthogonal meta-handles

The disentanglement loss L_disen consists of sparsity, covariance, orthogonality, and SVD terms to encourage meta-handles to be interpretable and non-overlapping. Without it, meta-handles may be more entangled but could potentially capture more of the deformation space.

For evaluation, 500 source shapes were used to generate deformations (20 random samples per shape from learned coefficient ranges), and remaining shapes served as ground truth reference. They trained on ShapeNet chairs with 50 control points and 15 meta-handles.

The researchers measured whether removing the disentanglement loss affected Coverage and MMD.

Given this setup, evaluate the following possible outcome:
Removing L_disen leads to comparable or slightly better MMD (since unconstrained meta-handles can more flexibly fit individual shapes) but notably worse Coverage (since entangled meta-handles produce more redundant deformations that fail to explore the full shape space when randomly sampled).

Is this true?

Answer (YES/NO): NO